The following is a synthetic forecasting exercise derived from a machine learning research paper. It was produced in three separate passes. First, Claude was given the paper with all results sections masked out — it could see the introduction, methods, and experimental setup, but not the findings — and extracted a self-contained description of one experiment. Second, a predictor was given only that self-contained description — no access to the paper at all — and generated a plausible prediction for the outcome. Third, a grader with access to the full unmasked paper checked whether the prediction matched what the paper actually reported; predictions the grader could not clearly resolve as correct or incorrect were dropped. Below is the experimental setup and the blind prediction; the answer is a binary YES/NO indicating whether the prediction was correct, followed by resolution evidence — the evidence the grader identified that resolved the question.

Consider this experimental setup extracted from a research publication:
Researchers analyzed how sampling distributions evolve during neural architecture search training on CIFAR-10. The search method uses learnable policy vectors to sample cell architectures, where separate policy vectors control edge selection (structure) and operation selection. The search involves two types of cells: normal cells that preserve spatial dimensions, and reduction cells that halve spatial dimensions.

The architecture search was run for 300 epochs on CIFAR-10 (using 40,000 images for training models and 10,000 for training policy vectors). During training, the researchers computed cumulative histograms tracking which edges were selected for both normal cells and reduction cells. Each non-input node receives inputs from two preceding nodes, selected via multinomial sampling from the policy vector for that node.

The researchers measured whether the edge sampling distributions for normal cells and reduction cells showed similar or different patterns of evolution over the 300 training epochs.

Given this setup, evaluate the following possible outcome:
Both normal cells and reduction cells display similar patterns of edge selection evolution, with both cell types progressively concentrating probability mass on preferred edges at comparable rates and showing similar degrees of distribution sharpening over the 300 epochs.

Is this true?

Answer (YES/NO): NO